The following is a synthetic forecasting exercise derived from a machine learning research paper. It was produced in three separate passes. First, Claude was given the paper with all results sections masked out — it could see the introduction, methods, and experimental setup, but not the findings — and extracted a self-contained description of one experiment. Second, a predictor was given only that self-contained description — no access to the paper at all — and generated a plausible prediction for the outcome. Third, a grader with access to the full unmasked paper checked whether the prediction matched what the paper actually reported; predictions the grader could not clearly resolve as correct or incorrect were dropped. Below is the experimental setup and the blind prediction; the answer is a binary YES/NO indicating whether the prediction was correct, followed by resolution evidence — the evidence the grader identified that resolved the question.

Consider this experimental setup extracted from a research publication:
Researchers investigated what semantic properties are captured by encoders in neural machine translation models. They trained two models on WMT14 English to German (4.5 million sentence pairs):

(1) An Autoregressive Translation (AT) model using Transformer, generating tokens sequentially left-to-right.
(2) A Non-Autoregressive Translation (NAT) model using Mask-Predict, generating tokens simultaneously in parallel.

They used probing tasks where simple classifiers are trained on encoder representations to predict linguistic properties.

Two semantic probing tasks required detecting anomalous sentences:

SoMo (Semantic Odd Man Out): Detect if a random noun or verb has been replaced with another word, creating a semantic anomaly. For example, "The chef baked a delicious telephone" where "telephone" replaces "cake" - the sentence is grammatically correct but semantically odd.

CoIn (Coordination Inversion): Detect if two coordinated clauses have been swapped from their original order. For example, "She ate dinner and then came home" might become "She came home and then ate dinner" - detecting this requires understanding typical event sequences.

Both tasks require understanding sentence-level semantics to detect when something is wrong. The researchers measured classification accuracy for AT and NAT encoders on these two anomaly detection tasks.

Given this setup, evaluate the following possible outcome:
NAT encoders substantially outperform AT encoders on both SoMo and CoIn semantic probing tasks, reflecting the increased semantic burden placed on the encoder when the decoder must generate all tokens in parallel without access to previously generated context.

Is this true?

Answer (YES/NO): NO